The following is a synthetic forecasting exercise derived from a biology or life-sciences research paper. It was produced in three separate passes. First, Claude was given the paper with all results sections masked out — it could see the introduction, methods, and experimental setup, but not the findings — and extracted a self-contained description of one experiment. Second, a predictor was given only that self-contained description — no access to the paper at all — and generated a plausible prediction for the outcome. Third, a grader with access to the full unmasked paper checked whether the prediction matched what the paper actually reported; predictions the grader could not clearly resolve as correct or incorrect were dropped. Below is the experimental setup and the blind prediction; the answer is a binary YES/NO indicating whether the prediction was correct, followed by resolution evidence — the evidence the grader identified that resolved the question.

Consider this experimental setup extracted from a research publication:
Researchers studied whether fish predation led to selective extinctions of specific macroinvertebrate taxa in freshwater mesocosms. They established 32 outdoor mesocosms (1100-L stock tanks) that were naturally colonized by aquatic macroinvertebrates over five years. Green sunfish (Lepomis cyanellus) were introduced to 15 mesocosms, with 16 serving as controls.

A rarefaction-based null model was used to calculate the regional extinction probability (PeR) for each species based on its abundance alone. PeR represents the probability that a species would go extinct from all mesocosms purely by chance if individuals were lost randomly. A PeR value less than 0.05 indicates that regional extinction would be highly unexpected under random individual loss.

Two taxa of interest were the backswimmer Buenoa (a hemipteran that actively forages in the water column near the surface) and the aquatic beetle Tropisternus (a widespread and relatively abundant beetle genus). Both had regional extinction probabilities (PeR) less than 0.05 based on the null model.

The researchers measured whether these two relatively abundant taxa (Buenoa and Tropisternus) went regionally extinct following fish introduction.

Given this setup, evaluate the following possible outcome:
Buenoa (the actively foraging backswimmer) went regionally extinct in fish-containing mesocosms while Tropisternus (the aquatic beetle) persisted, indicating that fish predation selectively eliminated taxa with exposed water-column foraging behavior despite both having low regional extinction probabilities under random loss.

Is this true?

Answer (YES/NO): NO